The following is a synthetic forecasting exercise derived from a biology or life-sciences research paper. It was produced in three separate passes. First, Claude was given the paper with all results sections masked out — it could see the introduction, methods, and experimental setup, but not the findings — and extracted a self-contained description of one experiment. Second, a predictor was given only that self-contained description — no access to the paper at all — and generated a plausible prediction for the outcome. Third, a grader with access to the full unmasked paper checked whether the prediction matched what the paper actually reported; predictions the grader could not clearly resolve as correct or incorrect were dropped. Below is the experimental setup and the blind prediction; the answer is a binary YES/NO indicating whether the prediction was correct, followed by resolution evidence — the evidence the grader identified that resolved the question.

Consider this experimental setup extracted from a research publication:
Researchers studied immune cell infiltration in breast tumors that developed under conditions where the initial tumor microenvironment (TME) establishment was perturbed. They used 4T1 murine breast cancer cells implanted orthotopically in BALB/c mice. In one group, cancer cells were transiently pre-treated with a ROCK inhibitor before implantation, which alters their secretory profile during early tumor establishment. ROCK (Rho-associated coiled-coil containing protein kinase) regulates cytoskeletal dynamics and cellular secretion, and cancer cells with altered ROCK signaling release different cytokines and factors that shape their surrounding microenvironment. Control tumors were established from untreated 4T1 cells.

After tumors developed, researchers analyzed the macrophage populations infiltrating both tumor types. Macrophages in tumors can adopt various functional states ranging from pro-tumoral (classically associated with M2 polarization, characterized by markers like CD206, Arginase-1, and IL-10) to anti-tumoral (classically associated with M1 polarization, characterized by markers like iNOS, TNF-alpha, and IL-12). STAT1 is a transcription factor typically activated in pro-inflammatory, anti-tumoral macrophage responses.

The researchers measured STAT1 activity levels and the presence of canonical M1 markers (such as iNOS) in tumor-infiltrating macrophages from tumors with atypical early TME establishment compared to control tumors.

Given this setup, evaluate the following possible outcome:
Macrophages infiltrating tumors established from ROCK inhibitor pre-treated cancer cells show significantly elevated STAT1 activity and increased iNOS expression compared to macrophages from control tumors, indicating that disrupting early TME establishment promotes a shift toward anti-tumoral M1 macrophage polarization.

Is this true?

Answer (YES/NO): NO